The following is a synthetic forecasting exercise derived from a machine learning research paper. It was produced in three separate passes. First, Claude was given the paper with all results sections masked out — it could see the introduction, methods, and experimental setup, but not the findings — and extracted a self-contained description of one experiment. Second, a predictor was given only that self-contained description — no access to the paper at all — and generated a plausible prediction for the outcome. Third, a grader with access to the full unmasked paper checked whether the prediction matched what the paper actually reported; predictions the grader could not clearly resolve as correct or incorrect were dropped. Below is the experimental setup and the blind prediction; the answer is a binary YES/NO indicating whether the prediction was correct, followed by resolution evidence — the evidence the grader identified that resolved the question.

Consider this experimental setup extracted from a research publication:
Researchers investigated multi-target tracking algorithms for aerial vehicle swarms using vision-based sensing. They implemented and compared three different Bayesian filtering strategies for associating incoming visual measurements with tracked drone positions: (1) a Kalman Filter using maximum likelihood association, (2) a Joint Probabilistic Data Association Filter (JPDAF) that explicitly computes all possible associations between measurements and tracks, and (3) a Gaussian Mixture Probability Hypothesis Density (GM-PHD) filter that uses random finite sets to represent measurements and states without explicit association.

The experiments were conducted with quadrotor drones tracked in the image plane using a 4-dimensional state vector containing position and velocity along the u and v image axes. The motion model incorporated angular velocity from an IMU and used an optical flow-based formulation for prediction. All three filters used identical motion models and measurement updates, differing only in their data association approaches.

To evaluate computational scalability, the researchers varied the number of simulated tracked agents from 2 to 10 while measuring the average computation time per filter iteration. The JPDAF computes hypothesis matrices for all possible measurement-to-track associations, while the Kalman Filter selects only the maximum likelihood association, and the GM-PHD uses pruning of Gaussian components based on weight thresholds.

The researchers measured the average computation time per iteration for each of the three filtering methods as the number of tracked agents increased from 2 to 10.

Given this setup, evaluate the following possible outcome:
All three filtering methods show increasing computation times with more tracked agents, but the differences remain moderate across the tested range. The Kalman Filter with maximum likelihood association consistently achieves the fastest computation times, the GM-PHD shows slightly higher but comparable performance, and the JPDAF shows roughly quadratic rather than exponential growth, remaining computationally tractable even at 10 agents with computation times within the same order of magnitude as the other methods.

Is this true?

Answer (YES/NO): NO